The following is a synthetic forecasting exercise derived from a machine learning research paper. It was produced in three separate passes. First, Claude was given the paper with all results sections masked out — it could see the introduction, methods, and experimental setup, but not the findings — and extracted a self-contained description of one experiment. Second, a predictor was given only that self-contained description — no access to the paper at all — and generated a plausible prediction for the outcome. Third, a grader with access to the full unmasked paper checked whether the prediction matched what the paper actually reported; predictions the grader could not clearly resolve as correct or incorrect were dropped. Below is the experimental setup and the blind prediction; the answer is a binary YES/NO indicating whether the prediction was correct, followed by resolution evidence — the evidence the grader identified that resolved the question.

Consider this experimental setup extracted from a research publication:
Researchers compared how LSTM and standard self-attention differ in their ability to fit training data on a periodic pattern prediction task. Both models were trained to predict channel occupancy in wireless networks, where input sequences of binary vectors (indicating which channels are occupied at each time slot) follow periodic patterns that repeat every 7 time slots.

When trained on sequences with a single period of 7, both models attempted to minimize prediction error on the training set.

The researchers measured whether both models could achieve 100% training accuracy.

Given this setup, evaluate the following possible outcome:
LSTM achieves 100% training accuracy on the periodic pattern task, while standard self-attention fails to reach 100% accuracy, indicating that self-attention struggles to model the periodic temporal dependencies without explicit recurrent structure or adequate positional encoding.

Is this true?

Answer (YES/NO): YES